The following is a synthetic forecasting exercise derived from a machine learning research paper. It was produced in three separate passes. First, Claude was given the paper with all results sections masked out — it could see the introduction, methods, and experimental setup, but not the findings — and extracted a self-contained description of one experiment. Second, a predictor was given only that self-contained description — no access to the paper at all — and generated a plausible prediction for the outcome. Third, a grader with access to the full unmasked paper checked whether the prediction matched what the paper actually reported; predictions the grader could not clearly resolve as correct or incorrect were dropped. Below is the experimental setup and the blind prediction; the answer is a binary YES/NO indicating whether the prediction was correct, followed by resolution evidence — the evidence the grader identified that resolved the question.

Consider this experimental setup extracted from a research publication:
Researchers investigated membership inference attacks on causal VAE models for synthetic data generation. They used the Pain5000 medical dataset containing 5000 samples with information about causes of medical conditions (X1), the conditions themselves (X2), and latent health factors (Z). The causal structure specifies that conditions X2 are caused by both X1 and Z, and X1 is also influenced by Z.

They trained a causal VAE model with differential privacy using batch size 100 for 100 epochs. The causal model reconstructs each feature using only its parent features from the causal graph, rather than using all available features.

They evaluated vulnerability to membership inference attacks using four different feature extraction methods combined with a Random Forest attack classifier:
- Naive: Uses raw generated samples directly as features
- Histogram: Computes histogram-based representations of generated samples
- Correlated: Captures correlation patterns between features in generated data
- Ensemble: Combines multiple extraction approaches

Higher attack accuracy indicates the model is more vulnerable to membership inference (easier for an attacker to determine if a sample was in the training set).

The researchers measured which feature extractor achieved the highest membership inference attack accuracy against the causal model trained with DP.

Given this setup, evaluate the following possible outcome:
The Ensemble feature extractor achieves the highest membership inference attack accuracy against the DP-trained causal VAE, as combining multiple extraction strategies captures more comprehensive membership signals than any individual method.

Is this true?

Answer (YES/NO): YES